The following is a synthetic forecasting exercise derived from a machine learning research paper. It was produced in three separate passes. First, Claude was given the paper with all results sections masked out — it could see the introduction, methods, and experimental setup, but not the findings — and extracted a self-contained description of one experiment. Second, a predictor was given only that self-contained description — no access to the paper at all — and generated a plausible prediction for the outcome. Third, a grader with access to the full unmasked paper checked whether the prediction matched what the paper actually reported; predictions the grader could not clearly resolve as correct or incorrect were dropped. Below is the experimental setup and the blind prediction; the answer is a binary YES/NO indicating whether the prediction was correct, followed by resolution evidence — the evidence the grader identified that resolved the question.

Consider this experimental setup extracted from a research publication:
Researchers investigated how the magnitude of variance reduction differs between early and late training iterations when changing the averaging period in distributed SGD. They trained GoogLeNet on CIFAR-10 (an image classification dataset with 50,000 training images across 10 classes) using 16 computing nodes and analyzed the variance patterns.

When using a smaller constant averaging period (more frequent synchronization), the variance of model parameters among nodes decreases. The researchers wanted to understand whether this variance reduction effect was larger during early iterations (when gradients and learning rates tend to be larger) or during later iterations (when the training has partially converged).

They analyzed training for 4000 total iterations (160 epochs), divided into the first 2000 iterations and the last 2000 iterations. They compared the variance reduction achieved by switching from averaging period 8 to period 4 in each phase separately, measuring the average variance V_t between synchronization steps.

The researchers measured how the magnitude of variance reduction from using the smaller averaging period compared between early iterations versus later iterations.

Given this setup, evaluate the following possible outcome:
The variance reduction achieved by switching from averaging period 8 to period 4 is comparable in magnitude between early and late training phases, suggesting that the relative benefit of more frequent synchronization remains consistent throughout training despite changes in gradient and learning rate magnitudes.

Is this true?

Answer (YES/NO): NO